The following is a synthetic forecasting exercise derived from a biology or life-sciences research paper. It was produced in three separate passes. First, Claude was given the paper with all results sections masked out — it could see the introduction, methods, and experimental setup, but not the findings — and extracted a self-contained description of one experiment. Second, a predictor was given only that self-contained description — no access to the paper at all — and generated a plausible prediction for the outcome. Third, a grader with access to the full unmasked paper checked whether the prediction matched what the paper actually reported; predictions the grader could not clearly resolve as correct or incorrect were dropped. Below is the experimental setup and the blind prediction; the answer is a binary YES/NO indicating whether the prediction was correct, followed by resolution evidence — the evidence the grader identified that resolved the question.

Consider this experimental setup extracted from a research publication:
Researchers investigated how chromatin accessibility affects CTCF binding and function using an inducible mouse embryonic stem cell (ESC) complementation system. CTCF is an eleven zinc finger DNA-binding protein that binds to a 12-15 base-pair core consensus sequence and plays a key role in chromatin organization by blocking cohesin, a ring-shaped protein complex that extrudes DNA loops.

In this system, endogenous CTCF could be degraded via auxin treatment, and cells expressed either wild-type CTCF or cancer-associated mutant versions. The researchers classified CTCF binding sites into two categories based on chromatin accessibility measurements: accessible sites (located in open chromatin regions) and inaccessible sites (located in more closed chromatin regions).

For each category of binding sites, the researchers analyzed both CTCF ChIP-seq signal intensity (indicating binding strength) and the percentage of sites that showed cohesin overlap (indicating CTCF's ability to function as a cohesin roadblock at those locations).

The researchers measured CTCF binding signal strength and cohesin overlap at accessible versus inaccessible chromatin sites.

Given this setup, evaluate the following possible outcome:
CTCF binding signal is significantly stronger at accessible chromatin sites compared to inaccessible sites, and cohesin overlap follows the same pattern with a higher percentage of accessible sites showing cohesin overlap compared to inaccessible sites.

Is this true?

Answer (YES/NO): YES